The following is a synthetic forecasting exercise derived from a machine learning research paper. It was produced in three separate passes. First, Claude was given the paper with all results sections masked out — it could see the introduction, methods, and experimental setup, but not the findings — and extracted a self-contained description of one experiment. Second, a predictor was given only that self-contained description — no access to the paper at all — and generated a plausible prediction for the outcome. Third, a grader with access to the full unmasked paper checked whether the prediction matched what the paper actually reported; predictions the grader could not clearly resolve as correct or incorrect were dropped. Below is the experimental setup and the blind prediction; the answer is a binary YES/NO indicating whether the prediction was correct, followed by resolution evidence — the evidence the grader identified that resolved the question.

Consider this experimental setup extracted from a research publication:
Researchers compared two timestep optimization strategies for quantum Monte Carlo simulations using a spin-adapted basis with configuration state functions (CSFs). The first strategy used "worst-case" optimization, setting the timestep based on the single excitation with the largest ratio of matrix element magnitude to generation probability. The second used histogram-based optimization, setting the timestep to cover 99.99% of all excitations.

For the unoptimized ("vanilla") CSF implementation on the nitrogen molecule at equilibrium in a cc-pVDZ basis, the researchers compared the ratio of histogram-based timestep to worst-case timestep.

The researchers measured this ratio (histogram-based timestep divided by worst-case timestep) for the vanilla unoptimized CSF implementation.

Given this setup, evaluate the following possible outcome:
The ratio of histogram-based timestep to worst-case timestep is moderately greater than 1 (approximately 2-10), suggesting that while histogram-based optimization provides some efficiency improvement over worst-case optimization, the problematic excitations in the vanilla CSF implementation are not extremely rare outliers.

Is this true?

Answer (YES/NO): NO